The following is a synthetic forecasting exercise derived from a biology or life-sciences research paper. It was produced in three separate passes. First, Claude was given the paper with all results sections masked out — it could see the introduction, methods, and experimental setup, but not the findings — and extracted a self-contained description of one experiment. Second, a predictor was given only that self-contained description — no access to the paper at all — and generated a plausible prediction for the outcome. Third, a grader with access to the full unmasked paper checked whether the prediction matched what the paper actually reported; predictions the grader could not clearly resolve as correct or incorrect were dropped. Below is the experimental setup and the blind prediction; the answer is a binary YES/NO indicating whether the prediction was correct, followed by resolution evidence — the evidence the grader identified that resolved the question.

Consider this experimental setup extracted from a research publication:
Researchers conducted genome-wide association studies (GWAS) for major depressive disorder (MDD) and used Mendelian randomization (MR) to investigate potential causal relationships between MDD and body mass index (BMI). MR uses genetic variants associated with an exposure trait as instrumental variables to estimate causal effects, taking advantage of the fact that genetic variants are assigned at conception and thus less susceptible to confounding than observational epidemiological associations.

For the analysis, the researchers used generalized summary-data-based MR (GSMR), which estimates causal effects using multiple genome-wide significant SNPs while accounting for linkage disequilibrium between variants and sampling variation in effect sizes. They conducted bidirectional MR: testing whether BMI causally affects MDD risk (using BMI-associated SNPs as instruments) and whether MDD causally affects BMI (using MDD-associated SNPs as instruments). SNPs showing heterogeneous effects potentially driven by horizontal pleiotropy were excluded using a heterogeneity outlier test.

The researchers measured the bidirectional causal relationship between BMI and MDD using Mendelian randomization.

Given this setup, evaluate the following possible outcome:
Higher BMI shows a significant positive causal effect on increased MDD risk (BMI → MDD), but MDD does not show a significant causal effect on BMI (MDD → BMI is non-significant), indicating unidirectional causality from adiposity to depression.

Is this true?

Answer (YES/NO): YES